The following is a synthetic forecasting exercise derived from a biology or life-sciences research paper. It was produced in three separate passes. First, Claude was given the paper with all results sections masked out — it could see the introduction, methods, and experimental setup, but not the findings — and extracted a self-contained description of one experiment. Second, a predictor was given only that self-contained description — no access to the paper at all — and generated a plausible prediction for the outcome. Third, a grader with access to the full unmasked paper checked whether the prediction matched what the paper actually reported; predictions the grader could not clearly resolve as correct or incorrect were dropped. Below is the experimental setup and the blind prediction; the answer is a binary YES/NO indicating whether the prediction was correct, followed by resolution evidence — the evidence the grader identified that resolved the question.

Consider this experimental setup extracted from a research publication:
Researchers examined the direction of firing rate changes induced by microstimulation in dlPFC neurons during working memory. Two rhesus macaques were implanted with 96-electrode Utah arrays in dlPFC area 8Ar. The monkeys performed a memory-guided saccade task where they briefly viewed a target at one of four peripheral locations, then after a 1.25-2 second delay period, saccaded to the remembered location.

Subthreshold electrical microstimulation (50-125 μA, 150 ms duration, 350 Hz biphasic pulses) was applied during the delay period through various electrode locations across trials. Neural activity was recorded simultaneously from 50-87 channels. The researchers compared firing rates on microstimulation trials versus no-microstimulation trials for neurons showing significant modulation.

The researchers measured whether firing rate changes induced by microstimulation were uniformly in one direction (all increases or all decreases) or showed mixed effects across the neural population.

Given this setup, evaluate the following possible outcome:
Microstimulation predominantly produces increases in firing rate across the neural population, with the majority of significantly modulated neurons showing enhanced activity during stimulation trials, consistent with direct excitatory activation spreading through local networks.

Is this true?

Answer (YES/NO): NO